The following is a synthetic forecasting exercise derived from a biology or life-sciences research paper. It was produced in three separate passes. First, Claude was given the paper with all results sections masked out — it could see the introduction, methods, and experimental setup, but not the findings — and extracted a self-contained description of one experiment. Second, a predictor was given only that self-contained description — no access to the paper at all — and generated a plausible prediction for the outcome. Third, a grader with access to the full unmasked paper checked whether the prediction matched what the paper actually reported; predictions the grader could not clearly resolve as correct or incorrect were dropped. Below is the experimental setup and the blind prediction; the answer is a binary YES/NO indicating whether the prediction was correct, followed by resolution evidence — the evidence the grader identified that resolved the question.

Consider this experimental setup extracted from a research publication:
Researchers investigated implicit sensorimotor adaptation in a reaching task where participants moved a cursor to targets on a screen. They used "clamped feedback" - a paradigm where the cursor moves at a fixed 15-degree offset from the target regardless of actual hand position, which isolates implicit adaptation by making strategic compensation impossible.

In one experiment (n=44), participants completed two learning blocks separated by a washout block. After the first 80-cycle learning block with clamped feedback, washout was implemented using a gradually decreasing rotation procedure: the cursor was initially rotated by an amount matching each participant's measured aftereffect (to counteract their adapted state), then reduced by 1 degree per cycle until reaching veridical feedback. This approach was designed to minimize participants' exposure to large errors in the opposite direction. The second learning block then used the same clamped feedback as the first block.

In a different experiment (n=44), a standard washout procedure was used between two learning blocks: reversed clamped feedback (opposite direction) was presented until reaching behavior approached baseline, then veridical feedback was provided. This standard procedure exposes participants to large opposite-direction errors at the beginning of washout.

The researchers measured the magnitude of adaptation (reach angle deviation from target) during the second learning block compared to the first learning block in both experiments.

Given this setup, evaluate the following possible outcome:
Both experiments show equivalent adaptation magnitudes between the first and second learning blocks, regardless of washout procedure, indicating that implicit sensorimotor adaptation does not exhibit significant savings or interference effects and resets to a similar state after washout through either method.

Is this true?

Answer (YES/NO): NO